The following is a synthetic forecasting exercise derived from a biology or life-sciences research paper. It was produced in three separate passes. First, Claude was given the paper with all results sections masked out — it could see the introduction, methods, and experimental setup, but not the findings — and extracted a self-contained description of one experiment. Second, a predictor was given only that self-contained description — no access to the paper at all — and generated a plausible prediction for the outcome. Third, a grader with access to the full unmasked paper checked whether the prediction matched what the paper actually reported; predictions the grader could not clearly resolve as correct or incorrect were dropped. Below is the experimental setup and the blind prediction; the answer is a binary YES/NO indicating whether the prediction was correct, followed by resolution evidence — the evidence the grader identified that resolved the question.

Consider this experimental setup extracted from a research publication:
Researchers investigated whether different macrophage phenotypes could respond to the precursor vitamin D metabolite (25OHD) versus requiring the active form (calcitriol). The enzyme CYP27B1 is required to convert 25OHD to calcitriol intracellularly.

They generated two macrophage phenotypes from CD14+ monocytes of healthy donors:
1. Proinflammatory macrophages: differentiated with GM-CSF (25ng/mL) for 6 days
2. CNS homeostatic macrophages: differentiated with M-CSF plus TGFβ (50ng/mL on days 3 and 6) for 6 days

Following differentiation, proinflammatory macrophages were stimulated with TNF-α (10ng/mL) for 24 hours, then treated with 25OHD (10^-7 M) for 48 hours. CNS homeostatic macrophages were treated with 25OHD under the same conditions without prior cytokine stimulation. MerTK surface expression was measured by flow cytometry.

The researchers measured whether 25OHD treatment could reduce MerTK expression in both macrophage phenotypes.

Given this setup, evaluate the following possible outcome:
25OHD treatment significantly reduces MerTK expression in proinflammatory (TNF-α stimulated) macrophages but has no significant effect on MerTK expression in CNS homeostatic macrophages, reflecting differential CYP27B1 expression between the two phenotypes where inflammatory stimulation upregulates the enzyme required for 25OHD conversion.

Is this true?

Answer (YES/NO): YES